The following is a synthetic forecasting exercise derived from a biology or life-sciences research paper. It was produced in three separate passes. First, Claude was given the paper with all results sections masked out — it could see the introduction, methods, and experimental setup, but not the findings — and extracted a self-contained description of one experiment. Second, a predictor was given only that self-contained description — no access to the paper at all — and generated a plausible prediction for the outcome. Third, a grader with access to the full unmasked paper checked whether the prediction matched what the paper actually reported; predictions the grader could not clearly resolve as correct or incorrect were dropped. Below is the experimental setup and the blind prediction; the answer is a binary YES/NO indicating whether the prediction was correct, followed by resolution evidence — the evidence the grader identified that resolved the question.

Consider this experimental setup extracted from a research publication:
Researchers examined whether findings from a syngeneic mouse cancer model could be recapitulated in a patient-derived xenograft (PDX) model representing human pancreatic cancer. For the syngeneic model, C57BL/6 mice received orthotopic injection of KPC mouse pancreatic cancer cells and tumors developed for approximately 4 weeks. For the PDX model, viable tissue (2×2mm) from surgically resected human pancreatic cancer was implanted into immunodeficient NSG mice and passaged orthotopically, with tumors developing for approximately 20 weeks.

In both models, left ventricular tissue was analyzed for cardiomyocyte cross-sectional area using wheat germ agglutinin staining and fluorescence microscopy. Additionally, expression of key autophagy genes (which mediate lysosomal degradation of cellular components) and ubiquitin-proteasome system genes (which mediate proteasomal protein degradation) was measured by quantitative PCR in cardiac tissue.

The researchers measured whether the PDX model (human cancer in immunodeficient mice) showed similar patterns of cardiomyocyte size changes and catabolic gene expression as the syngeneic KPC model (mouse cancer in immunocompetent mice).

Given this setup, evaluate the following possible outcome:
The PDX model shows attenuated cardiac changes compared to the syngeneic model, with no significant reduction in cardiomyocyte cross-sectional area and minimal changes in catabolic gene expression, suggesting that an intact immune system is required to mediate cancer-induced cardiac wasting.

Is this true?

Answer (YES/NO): NO